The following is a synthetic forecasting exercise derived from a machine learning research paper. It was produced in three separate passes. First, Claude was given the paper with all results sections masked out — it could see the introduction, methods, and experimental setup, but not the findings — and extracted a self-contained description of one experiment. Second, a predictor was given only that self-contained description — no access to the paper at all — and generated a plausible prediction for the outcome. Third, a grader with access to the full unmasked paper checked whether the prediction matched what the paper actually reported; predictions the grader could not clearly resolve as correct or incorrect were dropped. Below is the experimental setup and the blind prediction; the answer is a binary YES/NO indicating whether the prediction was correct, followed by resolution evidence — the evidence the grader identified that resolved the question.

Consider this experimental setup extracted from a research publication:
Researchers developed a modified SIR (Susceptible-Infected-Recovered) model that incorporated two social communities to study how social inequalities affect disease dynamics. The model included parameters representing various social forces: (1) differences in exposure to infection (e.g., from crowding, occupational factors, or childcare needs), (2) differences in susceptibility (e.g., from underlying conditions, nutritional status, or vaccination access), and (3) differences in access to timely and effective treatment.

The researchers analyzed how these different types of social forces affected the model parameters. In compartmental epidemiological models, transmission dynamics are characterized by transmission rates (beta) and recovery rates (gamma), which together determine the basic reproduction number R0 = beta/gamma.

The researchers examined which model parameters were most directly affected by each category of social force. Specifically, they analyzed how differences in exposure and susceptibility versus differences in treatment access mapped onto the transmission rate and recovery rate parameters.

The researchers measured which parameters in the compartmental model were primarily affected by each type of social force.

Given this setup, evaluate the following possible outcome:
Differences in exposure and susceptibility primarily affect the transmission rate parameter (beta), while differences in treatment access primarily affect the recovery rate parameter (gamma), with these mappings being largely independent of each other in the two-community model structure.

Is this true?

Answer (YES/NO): YES